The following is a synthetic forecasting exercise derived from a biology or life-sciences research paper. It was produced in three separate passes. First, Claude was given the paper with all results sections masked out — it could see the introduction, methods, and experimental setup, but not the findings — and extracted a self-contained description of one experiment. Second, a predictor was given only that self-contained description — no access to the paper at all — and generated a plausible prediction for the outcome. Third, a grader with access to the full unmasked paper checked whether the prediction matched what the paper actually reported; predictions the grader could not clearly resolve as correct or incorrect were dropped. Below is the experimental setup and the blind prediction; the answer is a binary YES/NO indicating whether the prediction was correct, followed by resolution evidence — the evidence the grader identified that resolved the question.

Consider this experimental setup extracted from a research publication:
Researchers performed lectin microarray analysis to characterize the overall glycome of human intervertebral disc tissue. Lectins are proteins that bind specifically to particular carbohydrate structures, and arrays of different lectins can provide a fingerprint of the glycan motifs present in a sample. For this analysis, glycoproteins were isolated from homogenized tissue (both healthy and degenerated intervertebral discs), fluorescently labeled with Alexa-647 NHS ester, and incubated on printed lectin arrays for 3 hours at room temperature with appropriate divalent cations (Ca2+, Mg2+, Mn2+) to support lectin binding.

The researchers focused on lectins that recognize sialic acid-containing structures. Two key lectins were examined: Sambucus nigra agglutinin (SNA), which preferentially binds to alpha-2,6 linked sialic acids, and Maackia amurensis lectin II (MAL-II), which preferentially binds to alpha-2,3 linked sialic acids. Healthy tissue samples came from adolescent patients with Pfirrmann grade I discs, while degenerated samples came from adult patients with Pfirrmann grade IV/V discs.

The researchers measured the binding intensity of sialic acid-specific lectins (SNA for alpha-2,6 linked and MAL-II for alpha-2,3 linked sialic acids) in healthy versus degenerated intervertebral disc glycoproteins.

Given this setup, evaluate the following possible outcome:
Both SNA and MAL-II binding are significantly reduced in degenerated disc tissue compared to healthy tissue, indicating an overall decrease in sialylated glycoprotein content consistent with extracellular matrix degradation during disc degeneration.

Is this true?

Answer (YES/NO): NO